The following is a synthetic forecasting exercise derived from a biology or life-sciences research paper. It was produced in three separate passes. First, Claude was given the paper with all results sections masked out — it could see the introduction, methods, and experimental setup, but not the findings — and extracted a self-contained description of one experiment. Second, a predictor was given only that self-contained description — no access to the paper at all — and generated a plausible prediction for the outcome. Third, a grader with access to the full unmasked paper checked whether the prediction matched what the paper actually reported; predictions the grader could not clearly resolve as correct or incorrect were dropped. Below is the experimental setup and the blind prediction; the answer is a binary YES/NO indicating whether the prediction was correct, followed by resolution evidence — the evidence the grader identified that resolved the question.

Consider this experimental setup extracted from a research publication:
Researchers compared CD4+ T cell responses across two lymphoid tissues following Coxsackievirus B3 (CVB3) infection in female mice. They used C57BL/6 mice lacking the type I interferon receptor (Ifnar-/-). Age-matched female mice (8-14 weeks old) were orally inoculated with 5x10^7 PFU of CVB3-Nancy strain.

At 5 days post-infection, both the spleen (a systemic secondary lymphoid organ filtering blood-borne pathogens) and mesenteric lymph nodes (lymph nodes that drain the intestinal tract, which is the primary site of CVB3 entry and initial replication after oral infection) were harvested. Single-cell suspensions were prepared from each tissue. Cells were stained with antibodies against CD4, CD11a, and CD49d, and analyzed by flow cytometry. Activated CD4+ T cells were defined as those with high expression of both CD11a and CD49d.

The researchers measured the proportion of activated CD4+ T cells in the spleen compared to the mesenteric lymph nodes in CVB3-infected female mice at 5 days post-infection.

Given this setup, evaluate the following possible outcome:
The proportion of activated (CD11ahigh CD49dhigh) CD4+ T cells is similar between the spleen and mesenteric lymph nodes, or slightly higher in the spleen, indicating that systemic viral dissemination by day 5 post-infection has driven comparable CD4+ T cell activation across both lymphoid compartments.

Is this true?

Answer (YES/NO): NO